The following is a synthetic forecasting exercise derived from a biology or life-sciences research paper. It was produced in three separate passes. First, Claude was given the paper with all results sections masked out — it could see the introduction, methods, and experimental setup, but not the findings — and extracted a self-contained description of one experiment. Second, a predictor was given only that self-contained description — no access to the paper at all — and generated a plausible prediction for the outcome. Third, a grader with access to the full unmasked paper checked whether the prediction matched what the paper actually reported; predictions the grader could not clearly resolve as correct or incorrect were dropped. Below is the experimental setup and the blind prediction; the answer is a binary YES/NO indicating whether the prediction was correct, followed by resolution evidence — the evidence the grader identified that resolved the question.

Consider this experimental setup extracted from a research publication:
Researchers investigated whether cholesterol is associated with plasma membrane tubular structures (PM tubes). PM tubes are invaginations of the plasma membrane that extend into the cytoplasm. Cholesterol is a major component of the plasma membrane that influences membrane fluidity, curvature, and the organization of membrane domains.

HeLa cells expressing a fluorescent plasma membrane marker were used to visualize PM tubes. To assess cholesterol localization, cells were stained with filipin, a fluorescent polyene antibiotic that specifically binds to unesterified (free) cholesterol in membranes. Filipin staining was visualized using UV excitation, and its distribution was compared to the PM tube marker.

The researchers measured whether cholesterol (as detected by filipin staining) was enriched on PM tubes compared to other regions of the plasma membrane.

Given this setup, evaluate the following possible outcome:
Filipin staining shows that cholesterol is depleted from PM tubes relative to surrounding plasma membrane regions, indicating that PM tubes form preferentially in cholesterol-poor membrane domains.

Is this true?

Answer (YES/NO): NO